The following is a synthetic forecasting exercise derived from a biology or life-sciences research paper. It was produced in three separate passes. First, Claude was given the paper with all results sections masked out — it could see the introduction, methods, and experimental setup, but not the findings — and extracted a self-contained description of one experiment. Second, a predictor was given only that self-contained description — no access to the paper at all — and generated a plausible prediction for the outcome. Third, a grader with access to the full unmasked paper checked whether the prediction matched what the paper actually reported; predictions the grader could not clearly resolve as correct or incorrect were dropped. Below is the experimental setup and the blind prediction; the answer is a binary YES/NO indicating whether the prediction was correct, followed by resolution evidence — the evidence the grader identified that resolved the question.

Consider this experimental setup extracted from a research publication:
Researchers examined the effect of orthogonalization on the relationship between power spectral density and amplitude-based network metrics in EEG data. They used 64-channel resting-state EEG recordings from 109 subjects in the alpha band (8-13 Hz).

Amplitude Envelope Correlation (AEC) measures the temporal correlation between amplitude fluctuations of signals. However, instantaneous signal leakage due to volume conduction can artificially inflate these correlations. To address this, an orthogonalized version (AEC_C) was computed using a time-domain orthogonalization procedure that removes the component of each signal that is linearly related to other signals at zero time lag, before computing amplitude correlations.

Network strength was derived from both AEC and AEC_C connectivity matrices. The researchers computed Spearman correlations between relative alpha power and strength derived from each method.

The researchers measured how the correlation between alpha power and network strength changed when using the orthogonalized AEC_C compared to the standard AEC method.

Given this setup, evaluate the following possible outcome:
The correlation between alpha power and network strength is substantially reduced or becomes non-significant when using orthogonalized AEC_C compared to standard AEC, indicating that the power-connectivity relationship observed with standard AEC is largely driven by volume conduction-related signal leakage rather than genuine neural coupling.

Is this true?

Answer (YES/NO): NO